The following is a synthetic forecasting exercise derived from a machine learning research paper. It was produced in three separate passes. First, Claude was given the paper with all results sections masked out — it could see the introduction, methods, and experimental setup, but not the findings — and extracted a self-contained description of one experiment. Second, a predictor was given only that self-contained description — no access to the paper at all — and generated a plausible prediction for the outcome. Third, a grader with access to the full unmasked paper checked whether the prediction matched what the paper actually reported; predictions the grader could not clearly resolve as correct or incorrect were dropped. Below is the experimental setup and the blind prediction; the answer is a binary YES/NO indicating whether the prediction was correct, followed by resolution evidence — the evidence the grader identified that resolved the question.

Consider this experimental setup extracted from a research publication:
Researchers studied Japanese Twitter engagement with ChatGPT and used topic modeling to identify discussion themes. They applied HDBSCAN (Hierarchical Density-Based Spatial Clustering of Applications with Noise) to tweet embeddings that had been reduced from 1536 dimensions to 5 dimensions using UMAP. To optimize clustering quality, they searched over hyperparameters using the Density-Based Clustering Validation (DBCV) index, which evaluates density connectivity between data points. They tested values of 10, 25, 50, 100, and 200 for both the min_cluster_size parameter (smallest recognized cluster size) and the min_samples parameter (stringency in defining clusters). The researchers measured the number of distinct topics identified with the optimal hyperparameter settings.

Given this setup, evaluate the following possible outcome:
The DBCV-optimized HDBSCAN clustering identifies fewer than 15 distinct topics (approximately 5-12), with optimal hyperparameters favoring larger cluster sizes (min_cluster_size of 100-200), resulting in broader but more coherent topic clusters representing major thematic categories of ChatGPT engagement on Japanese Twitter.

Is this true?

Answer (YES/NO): NO